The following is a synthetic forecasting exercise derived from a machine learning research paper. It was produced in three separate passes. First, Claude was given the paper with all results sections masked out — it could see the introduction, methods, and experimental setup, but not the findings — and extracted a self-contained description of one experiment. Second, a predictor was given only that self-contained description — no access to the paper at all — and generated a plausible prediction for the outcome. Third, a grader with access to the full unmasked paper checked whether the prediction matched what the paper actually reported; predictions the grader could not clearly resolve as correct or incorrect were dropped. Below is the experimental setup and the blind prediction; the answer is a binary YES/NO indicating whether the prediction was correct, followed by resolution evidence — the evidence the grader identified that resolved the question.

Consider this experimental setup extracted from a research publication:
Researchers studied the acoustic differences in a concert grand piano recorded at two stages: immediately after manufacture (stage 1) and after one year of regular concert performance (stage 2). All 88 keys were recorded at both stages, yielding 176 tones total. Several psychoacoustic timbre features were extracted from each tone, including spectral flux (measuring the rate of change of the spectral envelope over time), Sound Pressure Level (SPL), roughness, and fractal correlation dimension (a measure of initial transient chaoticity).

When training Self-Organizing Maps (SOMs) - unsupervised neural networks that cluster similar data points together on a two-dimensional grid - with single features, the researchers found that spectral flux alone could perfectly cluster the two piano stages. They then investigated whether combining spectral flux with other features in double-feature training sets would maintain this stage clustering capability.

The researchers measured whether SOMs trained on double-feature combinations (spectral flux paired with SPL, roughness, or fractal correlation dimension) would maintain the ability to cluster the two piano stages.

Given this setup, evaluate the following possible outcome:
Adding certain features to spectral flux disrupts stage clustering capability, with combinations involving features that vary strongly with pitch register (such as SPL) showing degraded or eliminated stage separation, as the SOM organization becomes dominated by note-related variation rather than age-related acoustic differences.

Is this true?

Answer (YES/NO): NO